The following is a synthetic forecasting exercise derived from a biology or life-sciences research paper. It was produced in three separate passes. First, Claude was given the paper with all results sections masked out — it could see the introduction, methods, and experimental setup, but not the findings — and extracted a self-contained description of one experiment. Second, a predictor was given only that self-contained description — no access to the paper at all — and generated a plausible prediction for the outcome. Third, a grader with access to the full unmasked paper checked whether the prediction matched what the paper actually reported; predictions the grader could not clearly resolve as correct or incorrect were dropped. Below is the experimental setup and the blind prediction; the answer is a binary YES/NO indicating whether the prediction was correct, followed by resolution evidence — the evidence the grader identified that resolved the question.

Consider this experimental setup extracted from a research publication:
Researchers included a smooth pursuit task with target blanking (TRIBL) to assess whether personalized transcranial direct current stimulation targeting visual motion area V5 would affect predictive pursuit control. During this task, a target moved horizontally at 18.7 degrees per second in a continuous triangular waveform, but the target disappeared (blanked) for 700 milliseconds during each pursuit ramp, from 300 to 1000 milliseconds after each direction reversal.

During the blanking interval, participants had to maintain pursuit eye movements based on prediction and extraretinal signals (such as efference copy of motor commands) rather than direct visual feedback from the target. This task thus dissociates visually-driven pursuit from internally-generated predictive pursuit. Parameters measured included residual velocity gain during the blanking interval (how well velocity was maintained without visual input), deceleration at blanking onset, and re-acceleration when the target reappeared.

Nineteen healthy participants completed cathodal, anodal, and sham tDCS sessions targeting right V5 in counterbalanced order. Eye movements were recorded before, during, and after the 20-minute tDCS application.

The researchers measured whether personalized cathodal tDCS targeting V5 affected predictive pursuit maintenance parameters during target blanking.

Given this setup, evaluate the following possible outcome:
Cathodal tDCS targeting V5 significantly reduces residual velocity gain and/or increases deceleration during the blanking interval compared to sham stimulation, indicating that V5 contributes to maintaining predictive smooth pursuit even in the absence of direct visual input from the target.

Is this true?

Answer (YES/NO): NO